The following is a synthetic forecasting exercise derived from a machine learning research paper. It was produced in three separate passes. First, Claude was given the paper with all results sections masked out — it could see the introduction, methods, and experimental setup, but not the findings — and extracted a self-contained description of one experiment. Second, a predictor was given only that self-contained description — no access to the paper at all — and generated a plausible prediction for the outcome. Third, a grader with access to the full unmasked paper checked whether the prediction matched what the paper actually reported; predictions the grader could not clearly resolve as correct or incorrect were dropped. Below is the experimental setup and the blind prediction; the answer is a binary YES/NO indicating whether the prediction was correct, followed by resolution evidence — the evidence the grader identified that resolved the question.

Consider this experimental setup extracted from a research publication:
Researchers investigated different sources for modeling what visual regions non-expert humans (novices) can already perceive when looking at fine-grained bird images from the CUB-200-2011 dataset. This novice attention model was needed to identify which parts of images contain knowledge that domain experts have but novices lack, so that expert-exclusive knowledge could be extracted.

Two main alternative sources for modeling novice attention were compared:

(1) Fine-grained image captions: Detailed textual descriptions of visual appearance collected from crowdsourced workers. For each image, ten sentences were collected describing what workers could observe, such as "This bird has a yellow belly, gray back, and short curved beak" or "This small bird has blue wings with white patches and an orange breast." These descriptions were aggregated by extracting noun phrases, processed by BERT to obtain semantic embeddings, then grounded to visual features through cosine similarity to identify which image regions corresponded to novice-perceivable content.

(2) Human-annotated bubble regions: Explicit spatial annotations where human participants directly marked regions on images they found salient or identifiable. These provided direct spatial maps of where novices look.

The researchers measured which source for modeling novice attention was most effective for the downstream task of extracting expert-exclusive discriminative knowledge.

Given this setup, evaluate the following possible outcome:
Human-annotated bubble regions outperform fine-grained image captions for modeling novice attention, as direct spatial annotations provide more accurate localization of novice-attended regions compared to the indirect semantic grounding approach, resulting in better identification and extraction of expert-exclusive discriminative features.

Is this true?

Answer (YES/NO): NO